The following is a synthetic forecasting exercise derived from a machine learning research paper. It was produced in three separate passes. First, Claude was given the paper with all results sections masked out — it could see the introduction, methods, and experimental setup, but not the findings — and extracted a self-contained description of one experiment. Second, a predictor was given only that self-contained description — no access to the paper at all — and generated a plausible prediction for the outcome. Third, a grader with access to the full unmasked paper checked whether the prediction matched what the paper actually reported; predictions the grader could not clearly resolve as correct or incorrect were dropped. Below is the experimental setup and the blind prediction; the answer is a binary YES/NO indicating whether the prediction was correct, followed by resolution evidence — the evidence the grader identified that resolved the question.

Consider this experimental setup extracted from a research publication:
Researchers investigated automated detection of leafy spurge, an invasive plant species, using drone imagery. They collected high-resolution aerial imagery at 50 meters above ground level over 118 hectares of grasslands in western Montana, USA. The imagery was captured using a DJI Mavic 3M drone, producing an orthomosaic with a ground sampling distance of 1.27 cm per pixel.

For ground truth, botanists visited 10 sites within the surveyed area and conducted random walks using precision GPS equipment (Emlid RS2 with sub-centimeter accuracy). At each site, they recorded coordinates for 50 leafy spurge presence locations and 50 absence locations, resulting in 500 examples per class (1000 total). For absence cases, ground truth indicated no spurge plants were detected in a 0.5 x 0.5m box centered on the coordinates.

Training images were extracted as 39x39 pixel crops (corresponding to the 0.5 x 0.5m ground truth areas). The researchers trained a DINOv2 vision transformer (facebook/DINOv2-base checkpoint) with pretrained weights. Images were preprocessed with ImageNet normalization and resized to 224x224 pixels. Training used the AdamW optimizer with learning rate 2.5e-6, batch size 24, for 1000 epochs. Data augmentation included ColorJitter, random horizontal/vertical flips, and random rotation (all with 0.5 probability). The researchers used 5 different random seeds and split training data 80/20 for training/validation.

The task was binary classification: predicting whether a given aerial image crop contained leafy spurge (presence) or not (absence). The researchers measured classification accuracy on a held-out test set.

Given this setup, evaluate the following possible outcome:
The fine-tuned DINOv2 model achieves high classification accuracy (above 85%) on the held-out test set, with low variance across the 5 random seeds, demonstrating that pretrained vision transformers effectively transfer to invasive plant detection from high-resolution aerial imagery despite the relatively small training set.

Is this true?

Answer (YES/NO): NO